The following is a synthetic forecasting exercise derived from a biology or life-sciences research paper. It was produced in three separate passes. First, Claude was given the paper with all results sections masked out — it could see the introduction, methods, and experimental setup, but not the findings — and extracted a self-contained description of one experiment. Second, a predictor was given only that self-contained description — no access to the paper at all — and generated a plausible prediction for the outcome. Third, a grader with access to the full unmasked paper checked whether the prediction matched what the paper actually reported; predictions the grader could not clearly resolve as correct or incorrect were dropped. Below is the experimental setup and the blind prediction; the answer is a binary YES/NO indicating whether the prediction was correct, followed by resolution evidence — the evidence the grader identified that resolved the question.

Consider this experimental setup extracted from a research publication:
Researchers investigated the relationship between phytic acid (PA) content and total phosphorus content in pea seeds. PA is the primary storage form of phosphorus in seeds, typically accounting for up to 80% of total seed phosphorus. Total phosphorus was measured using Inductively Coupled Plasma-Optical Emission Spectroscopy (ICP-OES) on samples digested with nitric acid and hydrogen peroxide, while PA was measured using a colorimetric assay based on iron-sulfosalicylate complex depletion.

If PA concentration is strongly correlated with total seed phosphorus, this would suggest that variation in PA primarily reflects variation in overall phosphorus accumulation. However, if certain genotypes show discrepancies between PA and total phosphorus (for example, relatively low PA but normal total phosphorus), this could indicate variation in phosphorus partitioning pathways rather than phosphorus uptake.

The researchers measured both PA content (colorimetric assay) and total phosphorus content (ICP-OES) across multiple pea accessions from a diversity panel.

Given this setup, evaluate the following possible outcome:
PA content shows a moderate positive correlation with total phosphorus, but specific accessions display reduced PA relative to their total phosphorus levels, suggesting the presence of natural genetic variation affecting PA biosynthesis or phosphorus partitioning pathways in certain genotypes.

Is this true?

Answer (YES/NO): NO